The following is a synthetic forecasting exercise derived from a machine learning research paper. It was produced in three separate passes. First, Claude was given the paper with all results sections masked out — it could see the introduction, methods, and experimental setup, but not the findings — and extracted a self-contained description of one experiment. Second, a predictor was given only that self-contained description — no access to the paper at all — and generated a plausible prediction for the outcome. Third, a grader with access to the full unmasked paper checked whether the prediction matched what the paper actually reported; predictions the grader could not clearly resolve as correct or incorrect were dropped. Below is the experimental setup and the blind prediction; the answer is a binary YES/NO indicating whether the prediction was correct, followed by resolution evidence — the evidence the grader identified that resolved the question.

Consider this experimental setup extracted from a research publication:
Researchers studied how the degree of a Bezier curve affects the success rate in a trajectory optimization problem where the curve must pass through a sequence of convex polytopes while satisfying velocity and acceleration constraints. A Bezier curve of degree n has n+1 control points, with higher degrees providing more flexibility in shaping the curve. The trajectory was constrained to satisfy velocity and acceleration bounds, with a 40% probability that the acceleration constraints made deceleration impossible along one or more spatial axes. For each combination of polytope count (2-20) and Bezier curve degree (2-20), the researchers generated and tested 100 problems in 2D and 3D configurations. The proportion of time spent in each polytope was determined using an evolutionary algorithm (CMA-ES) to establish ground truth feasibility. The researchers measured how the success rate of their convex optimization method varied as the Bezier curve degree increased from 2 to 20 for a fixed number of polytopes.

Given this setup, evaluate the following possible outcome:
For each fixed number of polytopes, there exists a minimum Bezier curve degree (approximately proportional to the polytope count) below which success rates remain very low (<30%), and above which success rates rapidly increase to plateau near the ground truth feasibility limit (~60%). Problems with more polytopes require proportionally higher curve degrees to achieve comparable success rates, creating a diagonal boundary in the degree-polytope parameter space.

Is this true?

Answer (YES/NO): NO